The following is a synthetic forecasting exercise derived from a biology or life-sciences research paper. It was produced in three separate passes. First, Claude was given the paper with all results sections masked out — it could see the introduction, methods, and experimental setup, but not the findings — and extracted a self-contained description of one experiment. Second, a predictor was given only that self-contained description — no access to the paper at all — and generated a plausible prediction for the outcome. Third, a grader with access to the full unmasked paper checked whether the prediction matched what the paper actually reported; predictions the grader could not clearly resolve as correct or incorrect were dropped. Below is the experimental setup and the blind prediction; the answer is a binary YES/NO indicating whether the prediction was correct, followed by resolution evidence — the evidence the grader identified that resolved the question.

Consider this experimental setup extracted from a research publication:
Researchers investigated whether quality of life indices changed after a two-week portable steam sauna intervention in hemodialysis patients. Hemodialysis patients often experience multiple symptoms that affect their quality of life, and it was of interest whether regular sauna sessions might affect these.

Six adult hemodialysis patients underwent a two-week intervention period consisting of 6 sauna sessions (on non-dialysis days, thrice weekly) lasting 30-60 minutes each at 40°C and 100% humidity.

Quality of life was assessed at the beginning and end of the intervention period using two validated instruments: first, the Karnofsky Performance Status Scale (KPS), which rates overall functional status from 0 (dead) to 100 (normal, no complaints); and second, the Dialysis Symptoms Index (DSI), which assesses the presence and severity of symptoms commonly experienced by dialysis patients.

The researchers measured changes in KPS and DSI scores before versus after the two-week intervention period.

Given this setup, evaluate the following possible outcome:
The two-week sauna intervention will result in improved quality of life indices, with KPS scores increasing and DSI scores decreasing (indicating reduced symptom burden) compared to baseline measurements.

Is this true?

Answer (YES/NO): NO